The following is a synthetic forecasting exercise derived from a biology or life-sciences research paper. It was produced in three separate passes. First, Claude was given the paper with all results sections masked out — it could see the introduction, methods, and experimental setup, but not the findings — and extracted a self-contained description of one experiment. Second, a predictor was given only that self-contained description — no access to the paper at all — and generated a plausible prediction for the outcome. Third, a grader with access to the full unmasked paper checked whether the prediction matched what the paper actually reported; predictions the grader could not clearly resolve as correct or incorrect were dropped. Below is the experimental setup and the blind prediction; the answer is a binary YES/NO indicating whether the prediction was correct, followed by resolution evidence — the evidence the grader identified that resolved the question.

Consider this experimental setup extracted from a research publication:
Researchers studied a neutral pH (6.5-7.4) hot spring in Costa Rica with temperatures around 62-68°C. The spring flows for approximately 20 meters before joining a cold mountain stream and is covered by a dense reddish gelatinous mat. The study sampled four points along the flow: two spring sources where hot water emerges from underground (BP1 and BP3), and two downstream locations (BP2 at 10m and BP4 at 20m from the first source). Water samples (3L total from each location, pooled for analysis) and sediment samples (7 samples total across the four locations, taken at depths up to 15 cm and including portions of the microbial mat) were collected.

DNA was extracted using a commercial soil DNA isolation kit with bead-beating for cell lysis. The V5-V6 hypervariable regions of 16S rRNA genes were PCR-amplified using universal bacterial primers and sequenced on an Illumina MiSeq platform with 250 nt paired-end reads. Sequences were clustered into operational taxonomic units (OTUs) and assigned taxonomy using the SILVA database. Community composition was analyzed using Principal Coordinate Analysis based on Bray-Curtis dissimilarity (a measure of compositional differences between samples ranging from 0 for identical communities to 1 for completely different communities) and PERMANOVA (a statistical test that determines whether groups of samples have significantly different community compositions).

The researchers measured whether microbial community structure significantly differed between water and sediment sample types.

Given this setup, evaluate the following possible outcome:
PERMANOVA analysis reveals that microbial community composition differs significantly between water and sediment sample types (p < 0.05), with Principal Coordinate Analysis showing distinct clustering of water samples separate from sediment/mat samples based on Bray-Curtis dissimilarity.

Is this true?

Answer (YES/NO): NO